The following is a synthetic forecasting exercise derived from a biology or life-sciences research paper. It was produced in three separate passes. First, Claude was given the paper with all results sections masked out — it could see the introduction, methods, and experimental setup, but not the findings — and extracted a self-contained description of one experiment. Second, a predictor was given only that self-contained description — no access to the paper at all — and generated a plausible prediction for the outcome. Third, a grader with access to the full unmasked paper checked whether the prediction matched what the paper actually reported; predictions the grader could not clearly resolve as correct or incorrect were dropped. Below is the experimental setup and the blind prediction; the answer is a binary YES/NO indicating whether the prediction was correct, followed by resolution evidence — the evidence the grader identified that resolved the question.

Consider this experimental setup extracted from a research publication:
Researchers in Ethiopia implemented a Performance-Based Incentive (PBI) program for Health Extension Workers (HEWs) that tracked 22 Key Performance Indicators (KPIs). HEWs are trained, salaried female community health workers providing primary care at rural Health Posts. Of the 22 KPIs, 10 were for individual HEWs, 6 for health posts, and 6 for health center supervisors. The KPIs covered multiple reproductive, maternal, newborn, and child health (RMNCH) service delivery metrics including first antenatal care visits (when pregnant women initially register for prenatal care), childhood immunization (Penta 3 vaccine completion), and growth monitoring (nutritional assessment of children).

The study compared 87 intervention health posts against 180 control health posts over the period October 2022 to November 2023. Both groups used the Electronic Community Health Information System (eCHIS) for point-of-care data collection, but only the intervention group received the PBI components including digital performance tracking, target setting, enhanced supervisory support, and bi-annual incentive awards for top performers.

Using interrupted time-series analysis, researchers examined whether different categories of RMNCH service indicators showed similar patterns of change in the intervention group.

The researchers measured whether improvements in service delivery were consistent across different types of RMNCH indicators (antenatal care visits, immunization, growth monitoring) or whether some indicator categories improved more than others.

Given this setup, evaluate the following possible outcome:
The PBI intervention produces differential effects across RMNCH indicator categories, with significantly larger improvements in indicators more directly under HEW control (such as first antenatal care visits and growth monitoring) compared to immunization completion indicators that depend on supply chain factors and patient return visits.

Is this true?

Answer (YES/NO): NO